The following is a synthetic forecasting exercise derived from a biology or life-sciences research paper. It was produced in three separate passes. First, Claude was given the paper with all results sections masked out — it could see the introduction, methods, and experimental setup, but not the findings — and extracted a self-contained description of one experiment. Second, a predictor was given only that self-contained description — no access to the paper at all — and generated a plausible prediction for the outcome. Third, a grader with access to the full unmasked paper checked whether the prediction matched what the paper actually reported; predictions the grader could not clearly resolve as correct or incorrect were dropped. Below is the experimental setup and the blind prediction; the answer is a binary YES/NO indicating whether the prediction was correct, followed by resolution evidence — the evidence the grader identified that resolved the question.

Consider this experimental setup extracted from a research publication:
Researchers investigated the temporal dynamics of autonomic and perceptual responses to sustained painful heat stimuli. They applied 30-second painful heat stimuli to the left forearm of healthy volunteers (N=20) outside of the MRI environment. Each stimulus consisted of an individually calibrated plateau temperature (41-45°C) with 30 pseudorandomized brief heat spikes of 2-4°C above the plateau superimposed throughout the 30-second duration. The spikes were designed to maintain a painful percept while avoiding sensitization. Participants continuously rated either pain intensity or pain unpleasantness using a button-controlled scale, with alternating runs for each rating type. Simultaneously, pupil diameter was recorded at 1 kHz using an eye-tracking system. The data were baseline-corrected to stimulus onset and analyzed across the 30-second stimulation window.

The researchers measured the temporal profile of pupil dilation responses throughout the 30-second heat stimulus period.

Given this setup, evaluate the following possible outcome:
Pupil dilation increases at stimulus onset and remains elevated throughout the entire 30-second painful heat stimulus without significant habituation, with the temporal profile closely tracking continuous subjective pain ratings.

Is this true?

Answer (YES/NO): NO